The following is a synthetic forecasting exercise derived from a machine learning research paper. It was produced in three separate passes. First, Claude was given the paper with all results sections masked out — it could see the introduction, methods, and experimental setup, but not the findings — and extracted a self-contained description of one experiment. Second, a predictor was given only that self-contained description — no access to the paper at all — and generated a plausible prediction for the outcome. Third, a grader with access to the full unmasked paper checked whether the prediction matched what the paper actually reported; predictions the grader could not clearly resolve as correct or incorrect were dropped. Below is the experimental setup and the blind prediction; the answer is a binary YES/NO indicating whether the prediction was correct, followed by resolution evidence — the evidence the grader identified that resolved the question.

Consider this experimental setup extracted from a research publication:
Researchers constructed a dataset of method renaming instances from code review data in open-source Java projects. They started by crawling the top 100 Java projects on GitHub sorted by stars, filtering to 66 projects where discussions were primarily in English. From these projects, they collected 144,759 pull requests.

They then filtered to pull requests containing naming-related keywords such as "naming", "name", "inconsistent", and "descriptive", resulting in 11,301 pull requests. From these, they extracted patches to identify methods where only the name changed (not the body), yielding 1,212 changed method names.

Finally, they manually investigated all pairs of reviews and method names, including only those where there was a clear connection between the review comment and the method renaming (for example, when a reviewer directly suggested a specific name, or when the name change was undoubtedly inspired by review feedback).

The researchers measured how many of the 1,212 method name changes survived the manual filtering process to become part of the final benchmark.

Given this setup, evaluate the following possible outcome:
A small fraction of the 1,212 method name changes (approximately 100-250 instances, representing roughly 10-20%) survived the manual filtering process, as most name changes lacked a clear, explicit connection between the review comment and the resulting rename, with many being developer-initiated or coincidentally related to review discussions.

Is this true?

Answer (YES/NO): NO